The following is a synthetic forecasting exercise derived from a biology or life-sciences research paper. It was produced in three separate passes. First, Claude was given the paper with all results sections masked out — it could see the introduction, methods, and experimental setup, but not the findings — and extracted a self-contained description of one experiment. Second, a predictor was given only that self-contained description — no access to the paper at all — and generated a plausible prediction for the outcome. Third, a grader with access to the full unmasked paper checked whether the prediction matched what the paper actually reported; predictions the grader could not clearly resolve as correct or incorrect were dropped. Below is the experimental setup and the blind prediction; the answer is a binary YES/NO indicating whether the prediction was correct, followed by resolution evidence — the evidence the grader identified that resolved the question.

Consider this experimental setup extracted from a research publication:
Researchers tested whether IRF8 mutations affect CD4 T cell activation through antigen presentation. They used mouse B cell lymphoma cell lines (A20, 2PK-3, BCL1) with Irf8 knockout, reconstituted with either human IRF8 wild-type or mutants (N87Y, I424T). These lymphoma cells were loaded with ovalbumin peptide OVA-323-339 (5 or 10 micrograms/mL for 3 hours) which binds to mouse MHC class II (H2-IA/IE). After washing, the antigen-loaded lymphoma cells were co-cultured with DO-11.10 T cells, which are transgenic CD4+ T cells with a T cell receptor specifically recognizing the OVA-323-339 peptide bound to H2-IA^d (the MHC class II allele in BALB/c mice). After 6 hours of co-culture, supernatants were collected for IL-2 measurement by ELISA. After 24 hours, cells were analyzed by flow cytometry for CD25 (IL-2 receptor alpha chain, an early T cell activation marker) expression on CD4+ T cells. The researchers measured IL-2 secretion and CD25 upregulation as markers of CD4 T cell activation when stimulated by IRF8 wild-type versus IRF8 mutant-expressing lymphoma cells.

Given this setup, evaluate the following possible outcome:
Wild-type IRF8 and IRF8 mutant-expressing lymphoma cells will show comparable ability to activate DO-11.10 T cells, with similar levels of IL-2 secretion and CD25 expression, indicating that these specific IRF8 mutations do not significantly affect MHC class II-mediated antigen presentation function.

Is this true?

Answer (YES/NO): NO